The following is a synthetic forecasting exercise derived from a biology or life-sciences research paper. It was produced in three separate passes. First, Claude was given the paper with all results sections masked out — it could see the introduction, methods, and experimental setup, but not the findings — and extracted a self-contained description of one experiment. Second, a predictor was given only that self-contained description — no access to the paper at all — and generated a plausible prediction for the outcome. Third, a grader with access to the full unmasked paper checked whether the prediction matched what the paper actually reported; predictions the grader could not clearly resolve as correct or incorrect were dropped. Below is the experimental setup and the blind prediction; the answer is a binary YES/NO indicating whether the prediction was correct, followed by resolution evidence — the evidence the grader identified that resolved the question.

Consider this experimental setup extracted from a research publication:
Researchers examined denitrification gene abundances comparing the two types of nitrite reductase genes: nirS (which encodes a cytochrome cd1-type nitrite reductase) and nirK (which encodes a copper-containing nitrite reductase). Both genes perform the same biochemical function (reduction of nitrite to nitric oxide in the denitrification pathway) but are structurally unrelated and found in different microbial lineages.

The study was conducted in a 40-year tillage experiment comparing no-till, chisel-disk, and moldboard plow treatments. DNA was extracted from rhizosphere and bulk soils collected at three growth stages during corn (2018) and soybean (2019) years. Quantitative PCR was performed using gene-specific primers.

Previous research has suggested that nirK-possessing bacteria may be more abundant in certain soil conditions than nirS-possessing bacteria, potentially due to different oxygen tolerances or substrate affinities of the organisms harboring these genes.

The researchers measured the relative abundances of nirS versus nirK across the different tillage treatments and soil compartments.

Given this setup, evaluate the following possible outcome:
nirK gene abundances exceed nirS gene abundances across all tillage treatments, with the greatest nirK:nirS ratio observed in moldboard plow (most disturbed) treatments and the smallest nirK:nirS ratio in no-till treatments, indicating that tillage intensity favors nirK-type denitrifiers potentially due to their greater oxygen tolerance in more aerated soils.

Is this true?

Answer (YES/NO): NO